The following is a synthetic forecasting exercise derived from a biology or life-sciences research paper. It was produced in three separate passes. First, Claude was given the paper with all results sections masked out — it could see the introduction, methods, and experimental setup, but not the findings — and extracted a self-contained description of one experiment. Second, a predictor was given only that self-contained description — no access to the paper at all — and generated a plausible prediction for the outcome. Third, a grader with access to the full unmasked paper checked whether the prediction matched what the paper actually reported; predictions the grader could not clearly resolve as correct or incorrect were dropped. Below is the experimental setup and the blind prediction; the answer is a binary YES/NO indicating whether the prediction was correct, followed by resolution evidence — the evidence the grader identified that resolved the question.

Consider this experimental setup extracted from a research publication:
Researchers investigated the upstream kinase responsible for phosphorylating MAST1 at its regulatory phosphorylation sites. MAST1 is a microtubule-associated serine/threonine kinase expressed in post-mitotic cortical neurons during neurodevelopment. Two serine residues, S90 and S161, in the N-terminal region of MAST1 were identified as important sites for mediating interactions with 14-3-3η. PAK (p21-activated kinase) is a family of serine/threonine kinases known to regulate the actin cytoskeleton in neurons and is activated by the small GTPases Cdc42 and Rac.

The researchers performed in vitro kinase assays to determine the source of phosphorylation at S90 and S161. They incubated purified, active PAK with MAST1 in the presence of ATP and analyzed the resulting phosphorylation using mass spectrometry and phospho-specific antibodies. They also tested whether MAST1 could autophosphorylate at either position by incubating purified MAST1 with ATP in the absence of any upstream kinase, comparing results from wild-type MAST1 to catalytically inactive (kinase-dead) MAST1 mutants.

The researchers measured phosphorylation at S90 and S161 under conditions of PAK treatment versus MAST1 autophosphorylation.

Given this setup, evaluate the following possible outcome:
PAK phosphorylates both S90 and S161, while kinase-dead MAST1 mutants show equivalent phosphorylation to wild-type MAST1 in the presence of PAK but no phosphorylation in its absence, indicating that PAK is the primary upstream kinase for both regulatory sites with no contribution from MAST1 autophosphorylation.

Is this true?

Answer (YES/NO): NO